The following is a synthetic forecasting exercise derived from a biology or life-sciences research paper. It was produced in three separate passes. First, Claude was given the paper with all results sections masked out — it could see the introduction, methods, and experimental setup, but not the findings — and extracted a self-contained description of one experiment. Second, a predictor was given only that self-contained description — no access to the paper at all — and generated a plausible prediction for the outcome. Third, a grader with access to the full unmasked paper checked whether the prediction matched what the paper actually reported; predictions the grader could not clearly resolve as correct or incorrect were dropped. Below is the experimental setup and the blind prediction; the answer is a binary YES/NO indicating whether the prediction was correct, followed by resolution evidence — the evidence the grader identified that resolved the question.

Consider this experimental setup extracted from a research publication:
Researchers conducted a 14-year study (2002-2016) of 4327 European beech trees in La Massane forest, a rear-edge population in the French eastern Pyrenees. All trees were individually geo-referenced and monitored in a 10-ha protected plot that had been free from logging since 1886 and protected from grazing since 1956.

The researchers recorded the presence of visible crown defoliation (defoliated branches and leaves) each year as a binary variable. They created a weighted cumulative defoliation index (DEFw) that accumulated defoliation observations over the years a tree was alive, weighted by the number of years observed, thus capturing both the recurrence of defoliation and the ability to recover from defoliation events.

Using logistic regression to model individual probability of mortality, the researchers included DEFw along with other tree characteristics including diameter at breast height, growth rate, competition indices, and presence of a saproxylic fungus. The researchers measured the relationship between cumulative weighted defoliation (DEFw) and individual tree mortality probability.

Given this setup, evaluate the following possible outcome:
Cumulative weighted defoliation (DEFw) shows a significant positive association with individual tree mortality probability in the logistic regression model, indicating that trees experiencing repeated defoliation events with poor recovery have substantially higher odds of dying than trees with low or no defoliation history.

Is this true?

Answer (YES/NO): YES